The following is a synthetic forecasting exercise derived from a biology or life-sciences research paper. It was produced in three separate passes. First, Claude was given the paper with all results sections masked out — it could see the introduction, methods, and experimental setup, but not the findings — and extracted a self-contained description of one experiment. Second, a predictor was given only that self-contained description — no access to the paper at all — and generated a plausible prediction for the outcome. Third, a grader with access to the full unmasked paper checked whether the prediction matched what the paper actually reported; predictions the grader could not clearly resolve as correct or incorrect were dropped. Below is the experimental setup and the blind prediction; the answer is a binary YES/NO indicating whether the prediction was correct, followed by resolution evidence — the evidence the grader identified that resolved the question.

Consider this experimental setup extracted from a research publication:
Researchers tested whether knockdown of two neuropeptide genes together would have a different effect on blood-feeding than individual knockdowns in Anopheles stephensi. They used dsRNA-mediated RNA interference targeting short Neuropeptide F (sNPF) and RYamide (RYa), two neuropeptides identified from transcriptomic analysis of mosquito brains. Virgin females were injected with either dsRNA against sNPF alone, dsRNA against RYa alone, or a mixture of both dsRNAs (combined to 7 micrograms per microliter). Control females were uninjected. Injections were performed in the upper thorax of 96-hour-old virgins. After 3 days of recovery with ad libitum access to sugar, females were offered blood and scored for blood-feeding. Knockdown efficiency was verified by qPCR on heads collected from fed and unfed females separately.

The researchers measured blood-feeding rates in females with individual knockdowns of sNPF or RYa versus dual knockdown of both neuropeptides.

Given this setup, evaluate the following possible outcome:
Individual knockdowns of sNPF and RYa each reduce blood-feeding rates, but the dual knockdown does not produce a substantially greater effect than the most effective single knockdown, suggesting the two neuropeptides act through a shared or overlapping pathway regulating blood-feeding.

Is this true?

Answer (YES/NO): NO